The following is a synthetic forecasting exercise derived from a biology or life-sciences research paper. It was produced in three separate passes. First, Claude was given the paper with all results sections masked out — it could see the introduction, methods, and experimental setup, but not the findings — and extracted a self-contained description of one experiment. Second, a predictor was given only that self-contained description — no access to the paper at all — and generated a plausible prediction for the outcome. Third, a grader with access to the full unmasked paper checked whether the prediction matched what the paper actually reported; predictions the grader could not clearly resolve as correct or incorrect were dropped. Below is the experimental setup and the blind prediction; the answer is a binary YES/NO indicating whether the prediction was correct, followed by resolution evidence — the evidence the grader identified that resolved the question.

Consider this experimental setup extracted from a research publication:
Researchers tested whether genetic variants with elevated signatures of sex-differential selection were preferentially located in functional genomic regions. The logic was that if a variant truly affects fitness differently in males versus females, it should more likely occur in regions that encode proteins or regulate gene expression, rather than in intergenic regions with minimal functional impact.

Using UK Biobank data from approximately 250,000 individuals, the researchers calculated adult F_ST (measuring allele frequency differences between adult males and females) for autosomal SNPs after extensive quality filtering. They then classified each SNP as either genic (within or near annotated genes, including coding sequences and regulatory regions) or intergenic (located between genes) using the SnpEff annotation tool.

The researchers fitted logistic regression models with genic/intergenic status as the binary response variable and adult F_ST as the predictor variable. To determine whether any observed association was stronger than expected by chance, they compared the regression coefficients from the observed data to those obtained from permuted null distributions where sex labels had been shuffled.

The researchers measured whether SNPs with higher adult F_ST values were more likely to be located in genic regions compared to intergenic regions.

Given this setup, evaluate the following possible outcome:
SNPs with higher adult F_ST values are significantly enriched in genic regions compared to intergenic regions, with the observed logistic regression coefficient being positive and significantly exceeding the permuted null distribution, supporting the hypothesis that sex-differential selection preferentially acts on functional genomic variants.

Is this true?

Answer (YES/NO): YES